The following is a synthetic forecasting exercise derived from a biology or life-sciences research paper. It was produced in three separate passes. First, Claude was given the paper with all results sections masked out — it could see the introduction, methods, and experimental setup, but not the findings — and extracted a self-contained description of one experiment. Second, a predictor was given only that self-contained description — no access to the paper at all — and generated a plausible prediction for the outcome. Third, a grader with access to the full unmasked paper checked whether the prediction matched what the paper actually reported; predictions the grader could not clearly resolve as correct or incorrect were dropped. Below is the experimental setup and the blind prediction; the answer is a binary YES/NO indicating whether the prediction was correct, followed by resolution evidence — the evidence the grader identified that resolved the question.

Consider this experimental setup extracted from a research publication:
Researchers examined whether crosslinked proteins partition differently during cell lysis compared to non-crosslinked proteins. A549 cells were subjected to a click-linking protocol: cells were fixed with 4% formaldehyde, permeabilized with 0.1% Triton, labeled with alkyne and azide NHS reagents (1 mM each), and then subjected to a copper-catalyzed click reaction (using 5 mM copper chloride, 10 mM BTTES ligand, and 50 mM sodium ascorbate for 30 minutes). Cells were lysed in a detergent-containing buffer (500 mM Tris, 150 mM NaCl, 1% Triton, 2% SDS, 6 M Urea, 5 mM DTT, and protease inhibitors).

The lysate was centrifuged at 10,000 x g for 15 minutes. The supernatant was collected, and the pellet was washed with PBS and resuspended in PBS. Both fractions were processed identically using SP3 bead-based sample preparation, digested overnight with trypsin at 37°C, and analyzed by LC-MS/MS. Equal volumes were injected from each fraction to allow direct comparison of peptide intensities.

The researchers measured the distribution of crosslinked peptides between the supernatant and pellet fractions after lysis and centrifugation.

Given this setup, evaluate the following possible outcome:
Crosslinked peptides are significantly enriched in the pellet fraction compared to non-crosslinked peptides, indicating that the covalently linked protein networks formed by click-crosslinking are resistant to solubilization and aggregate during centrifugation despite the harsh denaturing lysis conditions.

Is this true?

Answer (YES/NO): YES